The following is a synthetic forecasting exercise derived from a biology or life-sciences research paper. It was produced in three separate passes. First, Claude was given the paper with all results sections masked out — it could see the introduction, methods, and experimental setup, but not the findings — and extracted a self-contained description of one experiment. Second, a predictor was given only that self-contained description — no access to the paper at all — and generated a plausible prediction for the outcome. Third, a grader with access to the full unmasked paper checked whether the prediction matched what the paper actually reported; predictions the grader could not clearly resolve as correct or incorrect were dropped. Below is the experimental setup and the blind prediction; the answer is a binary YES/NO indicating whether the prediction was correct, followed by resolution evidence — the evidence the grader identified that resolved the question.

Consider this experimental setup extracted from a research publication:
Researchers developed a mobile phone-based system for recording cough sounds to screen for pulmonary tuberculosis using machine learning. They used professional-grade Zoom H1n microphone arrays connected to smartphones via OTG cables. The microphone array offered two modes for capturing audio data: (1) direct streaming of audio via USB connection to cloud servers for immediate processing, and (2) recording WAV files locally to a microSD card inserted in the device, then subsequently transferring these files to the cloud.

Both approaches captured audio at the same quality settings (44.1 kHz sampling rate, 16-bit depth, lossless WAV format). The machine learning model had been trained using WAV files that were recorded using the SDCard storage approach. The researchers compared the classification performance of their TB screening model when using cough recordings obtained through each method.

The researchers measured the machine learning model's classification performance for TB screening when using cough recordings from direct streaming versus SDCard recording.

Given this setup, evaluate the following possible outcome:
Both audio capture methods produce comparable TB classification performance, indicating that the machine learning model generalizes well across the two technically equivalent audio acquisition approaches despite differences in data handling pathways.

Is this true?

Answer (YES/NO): NO